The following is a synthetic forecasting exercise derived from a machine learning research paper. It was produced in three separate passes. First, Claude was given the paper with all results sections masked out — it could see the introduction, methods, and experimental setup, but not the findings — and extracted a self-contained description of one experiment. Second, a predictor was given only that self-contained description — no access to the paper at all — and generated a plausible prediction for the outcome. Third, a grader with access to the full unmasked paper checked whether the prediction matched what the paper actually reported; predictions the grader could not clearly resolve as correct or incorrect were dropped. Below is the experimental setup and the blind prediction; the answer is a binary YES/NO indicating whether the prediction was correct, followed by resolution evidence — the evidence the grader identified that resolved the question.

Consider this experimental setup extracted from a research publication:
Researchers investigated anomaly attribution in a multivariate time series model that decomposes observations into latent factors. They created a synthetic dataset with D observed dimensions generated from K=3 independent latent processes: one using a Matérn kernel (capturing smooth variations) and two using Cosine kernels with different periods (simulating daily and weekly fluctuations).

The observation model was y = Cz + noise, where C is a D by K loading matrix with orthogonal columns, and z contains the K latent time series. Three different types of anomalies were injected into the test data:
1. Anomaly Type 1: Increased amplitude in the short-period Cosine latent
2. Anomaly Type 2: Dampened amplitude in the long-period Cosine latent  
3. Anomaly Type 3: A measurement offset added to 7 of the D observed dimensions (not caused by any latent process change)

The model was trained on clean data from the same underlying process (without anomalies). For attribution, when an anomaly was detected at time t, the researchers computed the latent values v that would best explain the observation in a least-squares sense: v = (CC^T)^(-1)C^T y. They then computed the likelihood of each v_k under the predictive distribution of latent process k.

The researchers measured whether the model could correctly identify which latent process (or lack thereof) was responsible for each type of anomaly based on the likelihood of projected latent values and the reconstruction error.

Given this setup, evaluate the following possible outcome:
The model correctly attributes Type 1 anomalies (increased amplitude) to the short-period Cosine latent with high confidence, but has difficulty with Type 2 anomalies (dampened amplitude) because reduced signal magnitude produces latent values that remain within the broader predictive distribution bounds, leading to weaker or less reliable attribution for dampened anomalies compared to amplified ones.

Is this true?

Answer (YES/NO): NO